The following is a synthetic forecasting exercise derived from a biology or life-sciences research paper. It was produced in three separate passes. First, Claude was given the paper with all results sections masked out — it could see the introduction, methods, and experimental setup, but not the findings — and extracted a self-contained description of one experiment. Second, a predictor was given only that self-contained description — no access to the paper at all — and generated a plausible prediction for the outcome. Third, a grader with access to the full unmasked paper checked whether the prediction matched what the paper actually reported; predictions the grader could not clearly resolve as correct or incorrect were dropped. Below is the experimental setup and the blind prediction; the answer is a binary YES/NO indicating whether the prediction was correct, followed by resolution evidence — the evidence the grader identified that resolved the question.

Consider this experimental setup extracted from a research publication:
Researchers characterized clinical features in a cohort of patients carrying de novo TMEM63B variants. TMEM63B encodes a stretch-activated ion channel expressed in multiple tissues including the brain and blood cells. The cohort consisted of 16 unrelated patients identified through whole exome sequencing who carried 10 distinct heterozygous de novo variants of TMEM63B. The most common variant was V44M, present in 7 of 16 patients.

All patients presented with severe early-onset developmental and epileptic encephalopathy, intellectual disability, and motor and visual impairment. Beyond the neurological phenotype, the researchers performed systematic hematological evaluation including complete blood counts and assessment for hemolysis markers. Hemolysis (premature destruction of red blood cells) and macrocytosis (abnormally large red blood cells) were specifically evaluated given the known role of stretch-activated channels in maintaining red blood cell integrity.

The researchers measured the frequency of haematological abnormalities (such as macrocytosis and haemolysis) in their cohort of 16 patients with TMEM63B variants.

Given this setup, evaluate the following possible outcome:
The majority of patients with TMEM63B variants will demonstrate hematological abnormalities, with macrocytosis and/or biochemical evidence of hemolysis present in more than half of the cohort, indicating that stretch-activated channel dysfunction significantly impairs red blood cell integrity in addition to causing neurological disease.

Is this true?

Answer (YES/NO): YES